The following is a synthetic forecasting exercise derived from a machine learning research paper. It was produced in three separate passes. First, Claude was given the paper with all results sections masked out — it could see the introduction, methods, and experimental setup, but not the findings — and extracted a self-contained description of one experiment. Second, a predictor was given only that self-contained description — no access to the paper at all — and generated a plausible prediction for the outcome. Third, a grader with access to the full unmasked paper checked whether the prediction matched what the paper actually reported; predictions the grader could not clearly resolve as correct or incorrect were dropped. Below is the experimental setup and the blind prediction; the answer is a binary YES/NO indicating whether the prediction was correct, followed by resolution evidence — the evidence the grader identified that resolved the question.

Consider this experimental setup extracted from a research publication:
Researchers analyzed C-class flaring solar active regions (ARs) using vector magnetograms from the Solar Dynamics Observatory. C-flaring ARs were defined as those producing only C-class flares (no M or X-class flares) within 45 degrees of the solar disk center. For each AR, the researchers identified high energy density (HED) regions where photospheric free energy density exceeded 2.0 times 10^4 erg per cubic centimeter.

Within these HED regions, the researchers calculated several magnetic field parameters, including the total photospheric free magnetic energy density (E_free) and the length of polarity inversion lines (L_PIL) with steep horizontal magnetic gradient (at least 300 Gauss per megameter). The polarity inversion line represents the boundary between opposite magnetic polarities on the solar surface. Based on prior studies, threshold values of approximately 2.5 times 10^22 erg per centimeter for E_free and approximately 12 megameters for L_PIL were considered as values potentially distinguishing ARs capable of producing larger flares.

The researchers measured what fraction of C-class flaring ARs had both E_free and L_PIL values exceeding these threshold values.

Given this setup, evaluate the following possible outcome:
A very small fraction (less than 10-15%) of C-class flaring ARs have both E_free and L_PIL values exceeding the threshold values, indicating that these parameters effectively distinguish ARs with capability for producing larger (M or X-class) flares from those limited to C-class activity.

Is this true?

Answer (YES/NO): NO